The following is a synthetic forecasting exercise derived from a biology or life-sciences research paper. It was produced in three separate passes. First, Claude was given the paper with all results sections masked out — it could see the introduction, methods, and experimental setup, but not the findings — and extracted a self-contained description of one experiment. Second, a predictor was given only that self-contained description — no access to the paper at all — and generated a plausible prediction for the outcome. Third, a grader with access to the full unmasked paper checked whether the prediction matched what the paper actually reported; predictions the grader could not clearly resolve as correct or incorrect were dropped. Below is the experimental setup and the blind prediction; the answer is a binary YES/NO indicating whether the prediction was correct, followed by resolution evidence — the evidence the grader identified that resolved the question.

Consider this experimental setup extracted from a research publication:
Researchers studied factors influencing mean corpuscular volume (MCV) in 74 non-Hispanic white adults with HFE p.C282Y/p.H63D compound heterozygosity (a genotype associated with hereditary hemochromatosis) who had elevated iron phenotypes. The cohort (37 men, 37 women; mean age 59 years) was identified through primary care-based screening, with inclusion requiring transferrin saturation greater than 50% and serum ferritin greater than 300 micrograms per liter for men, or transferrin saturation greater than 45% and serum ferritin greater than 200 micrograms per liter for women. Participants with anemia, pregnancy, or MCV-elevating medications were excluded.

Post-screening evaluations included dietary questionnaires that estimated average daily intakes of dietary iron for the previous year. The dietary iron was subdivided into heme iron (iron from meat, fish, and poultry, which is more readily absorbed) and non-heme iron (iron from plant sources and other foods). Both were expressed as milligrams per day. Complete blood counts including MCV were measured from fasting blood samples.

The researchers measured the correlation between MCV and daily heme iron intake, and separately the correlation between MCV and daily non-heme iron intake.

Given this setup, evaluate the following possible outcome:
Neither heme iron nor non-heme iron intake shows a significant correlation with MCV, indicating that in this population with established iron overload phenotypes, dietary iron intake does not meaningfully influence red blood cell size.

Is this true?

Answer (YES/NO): NO